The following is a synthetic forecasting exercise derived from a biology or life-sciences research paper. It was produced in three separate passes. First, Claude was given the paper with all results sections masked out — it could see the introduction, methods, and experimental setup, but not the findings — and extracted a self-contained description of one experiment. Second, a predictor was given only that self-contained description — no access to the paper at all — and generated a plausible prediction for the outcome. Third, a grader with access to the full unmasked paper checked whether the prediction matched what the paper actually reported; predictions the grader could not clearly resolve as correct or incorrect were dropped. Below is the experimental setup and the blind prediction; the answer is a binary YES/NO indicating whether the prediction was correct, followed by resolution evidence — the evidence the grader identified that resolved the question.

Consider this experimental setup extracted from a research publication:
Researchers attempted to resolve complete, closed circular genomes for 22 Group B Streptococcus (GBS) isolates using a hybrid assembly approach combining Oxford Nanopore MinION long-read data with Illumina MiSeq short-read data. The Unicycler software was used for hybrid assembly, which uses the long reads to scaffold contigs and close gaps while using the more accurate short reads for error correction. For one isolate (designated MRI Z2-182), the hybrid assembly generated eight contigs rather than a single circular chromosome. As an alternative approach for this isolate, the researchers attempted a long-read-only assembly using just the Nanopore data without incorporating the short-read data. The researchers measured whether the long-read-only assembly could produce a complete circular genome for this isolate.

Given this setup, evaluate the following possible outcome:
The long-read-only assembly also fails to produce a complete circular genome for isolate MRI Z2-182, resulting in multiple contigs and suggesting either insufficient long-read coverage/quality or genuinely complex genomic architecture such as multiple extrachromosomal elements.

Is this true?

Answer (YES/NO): NO